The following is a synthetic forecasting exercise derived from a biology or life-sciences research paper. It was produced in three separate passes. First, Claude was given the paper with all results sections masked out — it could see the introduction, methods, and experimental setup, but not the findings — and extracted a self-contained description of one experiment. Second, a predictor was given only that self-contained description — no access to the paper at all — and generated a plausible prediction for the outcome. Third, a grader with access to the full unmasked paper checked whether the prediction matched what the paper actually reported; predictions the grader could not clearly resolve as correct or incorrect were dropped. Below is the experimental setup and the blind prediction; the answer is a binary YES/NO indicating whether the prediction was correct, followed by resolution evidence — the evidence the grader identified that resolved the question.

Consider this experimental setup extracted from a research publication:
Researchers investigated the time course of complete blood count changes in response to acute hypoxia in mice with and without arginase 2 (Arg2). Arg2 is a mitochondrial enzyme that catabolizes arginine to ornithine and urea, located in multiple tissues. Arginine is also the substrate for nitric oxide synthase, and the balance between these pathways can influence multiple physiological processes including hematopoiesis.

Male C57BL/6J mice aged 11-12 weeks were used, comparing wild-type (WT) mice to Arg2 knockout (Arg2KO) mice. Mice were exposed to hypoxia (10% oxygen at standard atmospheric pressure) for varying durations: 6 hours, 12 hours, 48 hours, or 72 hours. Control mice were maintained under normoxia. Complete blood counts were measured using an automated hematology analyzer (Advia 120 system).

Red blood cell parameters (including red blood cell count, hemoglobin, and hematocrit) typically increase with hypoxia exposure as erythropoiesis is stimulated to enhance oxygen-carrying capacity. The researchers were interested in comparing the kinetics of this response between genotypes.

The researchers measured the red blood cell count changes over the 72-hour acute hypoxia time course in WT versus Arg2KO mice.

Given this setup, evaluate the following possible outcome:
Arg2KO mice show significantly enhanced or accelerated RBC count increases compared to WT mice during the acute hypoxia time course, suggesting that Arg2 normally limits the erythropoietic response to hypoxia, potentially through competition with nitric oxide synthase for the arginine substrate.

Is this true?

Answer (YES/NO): NO